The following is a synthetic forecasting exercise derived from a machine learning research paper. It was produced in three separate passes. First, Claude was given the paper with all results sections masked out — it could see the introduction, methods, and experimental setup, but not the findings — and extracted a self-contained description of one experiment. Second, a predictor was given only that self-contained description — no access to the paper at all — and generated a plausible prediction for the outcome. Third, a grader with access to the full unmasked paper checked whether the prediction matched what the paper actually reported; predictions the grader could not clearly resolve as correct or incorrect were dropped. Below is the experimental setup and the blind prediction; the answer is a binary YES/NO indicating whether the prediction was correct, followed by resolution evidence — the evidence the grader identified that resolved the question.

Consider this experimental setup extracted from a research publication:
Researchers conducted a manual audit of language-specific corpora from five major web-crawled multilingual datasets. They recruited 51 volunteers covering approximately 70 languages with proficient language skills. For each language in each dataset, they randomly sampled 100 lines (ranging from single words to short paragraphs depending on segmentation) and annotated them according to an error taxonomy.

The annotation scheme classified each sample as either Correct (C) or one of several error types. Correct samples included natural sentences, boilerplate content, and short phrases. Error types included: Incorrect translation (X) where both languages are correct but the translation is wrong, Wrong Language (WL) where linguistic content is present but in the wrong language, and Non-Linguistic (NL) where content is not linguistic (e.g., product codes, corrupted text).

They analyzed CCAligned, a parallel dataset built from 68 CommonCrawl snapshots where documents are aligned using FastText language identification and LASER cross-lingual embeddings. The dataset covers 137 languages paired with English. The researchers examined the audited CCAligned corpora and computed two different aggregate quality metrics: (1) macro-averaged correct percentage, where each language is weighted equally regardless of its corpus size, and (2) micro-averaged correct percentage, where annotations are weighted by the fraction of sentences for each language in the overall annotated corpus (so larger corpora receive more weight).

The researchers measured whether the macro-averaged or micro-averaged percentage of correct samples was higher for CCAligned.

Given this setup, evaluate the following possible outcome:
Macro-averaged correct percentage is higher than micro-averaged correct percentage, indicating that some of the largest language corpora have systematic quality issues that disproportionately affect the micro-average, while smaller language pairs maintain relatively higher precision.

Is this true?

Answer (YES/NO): NO